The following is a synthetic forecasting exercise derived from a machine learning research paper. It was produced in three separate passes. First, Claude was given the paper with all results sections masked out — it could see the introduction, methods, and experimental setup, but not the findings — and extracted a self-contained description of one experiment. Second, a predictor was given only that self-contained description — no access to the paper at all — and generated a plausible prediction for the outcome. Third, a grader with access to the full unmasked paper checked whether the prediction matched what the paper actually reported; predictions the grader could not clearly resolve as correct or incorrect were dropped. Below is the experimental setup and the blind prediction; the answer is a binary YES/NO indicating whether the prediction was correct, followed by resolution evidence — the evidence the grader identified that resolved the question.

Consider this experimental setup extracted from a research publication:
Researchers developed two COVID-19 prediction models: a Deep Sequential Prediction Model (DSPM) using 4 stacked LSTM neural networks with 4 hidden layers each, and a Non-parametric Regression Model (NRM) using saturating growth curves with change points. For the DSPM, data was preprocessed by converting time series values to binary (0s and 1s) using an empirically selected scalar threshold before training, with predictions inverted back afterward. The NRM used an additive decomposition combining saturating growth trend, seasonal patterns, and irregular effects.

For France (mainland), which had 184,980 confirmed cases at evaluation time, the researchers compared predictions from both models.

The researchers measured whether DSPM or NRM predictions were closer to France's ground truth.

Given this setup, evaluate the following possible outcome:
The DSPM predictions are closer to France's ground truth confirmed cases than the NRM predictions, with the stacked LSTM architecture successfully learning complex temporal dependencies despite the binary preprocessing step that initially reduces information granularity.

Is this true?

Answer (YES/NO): NO